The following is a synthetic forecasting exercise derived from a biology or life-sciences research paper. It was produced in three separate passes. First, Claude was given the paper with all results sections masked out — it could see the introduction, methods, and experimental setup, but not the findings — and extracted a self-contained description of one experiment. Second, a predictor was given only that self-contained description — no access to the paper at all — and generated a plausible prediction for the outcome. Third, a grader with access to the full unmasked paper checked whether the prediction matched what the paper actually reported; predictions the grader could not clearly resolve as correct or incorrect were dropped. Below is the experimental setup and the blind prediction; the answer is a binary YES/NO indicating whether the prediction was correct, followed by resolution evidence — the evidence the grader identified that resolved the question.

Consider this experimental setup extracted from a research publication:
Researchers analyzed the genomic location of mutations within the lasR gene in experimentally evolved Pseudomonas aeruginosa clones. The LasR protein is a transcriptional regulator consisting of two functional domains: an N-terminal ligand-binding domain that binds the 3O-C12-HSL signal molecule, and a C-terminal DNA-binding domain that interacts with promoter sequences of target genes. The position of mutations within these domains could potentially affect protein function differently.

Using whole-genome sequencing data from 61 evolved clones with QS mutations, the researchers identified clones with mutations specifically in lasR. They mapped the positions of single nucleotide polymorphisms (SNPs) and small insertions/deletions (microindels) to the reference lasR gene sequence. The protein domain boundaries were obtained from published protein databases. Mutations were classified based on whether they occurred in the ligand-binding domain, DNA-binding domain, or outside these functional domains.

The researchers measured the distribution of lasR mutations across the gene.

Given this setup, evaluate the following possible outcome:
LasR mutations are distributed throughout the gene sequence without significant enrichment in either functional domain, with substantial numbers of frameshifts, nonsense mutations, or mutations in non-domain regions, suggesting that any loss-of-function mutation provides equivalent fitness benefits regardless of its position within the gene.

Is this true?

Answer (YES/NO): NO